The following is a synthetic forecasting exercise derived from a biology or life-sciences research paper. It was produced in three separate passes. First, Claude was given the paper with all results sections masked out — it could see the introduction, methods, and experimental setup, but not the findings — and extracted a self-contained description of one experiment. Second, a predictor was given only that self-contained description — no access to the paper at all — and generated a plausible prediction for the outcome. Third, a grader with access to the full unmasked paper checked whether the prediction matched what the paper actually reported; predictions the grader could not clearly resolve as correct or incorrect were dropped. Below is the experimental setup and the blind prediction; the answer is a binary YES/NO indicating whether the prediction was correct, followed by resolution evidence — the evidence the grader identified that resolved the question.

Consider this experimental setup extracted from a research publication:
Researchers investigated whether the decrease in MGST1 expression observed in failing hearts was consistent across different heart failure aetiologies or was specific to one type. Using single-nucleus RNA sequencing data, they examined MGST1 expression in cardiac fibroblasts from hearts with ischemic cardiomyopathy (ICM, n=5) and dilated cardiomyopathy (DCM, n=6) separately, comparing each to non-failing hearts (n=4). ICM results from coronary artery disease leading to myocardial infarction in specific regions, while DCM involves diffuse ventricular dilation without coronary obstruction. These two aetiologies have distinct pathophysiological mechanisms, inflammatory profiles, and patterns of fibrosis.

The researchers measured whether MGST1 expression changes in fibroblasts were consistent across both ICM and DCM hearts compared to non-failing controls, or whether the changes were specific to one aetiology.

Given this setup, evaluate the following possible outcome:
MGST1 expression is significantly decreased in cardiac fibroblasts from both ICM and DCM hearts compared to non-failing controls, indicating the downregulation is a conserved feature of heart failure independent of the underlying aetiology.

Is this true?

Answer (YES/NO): YES